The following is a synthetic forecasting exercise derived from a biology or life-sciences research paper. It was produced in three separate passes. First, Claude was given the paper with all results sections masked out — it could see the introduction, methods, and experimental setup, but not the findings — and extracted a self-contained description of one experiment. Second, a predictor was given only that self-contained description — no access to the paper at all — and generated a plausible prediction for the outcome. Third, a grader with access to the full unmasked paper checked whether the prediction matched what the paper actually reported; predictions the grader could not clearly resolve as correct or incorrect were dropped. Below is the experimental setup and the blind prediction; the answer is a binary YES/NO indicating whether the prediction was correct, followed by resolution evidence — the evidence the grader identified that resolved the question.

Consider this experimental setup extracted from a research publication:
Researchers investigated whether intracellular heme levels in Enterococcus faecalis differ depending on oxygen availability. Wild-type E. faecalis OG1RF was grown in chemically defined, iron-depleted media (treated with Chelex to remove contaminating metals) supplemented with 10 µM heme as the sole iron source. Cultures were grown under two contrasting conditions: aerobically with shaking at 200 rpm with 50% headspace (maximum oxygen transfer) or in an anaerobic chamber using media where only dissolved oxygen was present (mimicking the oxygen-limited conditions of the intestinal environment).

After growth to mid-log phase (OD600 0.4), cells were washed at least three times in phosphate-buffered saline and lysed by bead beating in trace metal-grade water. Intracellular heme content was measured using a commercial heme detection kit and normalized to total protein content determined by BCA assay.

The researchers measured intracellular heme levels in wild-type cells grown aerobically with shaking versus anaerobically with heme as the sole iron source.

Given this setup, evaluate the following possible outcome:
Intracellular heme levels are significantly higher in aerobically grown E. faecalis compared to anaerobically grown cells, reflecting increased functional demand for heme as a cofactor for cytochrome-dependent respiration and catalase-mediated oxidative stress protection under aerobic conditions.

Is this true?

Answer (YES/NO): NO